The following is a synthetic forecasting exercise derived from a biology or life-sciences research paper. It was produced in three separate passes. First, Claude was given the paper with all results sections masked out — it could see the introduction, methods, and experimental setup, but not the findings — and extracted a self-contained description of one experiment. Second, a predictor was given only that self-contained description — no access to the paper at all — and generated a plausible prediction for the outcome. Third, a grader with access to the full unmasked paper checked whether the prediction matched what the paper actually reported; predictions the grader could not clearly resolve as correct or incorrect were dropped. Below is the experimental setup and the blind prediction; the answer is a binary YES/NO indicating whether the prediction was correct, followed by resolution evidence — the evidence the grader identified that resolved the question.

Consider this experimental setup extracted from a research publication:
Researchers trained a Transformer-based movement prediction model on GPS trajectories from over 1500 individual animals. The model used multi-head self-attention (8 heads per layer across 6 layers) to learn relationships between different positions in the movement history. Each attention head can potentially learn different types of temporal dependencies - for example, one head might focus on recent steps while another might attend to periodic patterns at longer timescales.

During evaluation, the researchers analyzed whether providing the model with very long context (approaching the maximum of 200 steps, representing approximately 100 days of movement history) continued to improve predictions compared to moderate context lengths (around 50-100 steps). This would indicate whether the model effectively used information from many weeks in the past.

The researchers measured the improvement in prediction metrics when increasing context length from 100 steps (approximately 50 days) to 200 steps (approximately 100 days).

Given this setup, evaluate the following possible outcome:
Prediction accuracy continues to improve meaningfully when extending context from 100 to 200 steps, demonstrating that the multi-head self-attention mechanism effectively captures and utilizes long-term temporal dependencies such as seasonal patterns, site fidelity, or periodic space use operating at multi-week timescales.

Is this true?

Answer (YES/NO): NO